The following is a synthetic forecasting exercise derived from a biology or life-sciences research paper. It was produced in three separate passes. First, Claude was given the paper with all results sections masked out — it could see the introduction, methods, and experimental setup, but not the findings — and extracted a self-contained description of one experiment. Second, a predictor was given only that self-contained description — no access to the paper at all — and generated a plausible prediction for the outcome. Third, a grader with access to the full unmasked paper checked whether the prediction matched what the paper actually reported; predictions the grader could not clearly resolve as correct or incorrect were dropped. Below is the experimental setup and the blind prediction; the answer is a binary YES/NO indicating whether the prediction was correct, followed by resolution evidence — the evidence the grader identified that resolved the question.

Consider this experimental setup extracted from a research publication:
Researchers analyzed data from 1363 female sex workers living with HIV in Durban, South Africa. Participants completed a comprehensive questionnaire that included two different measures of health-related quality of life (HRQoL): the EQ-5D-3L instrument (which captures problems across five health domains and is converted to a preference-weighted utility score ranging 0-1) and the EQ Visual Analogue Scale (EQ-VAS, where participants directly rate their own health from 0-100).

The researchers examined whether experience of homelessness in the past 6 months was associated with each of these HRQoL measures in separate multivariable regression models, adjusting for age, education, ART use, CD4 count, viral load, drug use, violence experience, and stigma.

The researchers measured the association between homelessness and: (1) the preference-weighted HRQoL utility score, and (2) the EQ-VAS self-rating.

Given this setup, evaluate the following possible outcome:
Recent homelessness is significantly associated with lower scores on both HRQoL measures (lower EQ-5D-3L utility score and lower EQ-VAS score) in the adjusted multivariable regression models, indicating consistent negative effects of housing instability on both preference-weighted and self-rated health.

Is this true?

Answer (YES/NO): NO